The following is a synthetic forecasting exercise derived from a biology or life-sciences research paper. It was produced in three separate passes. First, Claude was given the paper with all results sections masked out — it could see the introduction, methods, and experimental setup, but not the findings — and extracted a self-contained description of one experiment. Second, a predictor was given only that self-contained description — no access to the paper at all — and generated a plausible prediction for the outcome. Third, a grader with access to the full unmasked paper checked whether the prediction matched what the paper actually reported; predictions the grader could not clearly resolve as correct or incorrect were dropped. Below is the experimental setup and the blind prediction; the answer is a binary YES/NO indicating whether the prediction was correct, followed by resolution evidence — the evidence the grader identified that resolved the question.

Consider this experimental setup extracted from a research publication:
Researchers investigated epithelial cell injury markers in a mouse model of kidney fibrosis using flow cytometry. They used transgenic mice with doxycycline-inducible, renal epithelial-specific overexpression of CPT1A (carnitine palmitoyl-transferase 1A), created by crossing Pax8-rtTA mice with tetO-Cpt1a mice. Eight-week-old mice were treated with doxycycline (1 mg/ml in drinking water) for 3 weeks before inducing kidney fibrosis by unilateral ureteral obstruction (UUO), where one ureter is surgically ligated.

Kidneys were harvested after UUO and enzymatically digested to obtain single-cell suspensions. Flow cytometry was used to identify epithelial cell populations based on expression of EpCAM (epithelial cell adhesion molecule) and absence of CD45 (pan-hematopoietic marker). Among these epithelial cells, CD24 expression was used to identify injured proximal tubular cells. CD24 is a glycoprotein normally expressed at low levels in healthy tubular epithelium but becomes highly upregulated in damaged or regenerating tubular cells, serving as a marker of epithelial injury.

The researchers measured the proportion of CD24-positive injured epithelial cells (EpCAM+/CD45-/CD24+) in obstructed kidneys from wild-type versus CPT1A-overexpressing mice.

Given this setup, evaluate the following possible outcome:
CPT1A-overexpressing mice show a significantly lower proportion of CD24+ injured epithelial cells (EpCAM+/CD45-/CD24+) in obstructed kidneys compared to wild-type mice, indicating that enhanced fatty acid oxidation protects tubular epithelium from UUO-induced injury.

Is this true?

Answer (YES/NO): YES